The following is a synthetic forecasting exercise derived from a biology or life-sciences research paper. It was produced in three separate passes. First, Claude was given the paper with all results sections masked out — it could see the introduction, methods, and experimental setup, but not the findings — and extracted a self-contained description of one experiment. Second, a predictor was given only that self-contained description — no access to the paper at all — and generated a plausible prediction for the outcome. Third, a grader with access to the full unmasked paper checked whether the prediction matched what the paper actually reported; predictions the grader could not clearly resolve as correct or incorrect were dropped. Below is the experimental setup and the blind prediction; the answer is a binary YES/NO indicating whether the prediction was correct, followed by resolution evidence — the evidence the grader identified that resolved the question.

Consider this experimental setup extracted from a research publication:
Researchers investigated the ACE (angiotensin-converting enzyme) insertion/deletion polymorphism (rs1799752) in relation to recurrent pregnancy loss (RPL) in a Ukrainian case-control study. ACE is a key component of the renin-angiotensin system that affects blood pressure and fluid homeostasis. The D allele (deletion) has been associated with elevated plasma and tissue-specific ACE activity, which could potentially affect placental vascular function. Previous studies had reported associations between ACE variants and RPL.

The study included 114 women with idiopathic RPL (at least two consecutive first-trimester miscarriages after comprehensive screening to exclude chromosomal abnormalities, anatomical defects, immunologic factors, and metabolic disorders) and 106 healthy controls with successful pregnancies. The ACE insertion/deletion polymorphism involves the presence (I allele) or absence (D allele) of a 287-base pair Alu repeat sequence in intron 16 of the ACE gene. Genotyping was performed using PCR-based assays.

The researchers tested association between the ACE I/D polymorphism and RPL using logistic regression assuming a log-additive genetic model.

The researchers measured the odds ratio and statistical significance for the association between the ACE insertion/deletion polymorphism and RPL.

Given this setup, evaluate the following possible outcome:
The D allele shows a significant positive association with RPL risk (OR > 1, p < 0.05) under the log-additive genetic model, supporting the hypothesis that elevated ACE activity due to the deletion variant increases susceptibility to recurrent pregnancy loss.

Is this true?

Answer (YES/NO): NO